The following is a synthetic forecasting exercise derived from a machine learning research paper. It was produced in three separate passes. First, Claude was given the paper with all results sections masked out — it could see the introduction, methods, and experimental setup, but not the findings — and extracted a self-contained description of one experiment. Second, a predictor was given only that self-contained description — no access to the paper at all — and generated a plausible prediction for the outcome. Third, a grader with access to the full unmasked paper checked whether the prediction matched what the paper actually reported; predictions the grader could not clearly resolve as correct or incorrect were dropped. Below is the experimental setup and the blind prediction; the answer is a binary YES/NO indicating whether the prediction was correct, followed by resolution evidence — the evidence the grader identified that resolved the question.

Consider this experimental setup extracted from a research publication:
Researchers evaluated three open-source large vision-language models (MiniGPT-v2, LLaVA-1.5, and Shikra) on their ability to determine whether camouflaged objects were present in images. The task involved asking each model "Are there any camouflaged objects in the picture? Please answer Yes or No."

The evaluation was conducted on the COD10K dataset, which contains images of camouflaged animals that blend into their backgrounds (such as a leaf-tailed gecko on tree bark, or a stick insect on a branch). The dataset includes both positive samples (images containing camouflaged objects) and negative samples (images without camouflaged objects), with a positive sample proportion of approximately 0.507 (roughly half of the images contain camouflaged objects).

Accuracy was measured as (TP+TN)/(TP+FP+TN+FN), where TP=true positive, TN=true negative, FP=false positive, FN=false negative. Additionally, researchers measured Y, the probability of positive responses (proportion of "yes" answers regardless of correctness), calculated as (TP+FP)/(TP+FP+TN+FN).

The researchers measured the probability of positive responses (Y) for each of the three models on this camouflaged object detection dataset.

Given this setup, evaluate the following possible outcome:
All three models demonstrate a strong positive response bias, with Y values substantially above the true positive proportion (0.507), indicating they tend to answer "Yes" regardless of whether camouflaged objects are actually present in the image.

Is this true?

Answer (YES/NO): NO